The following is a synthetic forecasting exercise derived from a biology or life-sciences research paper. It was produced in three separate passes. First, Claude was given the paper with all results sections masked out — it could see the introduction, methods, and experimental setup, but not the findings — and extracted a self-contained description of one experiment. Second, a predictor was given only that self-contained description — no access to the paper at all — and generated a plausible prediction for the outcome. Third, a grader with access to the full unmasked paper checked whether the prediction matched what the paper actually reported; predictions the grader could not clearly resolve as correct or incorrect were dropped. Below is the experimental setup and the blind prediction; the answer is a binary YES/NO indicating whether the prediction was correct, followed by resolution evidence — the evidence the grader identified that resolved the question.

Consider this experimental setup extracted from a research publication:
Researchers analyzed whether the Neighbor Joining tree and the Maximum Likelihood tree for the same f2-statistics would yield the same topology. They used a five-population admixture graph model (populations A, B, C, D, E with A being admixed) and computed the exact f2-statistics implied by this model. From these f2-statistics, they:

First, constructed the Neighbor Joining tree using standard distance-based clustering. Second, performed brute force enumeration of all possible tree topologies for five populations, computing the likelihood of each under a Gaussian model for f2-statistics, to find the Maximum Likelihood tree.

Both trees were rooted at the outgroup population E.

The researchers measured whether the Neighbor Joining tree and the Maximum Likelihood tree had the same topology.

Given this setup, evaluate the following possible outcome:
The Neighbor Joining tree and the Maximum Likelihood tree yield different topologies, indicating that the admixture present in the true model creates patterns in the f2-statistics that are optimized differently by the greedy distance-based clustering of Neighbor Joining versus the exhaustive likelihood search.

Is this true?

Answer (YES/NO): NO